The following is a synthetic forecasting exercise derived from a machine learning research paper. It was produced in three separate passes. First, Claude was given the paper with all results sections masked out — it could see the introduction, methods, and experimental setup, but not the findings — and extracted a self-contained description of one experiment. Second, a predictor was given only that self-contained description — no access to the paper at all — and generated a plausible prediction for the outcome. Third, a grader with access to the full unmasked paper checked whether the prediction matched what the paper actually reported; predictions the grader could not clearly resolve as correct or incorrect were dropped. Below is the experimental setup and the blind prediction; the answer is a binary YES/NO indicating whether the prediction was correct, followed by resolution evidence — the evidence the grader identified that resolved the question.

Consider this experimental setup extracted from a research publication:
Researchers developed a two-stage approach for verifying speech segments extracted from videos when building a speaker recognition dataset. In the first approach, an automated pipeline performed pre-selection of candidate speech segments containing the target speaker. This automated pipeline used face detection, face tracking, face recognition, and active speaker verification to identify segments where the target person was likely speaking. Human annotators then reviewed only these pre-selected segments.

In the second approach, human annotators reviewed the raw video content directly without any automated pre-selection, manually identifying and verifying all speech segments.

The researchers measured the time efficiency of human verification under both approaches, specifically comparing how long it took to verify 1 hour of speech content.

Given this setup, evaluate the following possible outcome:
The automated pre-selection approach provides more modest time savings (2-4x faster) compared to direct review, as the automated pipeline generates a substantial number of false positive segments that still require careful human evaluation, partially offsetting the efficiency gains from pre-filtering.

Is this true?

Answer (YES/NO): YES